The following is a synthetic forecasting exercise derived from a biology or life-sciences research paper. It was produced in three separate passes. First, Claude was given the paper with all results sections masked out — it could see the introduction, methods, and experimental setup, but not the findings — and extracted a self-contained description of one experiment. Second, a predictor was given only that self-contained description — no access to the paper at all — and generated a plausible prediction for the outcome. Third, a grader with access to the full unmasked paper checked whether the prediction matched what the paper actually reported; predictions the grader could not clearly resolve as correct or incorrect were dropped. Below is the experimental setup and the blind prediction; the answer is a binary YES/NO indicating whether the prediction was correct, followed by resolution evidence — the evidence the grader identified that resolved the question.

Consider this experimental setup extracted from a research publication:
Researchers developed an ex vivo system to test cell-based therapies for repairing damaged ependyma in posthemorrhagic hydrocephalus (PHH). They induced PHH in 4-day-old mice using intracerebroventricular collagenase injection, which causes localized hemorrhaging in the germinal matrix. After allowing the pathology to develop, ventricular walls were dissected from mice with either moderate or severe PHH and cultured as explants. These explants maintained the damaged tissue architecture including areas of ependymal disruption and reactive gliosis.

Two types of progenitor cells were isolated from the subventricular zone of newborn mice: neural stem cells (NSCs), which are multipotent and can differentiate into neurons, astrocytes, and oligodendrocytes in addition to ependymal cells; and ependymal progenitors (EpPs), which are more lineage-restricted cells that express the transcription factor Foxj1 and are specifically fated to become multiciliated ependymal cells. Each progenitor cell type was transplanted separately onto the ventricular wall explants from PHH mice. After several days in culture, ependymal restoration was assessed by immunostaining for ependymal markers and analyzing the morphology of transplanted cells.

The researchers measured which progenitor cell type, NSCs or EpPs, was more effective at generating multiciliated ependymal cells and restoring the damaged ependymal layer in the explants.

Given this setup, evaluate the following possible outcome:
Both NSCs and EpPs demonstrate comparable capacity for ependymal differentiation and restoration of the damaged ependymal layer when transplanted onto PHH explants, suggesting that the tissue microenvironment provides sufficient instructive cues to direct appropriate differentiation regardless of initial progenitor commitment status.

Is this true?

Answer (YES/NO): NO